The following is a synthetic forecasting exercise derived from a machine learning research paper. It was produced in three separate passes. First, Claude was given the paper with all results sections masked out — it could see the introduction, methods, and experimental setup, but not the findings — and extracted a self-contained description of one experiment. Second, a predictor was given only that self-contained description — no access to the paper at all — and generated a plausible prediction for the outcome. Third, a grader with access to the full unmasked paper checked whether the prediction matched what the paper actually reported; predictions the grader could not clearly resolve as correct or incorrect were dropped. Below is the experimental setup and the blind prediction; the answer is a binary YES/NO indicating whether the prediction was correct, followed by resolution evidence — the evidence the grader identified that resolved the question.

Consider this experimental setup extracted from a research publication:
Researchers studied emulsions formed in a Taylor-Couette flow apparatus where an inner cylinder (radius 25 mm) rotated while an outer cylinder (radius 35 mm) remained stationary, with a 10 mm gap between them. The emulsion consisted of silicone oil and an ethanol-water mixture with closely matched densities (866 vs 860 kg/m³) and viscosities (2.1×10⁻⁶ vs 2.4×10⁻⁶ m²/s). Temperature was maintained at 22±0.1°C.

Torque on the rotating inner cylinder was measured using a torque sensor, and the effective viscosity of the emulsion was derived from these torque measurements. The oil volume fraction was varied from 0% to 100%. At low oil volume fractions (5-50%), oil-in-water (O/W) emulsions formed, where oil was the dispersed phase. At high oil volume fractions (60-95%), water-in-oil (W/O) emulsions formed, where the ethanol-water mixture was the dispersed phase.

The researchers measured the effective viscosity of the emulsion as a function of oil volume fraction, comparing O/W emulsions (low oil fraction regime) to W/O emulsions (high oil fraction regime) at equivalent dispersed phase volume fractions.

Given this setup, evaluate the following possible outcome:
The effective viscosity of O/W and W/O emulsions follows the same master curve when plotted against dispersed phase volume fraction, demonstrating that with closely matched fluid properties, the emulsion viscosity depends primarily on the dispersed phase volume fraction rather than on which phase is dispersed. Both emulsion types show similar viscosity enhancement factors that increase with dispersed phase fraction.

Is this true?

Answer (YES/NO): NO